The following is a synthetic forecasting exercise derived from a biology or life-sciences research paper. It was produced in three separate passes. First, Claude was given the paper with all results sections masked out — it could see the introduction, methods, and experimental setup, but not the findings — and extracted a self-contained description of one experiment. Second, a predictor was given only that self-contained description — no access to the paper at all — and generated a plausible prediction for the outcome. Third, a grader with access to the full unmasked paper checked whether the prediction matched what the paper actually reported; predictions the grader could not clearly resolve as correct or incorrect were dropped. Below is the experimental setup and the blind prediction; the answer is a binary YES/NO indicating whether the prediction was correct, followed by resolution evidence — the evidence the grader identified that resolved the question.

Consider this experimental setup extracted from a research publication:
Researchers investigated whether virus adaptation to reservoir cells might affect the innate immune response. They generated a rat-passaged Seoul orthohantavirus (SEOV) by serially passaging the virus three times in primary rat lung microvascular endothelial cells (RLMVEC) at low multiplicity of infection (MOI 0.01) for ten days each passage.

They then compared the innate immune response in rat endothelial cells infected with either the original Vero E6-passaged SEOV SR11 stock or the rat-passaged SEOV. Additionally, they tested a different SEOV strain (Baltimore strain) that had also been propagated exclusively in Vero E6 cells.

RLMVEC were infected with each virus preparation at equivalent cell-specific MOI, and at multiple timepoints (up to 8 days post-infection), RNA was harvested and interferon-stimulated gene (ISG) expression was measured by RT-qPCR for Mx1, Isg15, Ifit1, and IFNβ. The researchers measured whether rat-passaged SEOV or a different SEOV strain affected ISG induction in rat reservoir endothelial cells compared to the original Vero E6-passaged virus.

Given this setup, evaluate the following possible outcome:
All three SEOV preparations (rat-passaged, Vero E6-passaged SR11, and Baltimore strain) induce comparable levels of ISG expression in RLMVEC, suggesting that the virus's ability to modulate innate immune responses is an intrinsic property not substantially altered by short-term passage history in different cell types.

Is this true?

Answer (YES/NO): YES